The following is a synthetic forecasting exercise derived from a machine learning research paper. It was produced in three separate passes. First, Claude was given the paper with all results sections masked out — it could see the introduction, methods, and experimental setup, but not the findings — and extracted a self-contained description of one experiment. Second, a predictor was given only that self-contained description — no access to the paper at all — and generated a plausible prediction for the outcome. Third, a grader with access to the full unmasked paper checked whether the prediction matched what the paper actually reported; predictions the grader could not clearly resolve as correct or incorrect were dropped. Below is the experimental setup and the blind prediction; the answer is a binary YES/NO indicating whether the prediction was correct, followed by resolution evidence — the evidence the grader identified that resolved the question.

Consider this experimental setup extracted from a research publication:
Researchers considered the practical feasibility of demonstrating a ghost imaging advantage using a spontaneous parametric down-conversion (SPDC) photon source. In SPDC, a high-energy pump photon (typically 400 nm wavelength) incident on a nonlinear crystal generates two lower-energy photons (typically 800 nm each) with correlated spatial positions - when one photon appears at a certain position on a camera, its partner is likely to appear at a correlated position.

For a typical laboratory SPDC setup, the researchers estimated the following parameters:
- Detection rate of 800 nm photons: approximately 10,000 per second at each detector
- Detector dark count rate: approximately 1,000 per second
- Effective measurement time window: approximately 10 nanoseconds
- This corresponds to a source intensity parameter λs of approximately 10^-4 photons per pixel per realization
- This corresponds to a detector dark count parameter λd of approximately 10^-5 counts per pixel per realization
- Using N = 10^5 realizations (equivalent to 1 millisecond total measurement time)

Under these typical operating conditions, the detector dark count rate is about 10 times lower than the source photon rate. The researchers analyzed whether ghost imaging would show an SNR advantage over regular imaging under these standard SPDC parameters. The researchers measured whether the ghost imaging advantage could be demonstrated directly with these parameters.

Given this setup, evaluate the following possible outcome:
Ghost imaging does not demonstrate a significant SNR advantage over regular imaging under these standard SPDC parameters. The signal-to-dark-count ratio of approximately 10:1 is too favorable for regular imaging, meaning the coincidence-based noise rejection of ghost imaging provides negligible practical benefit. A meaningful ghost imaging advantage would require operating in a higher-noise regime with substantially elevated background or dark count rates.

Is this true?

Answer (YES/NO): YES